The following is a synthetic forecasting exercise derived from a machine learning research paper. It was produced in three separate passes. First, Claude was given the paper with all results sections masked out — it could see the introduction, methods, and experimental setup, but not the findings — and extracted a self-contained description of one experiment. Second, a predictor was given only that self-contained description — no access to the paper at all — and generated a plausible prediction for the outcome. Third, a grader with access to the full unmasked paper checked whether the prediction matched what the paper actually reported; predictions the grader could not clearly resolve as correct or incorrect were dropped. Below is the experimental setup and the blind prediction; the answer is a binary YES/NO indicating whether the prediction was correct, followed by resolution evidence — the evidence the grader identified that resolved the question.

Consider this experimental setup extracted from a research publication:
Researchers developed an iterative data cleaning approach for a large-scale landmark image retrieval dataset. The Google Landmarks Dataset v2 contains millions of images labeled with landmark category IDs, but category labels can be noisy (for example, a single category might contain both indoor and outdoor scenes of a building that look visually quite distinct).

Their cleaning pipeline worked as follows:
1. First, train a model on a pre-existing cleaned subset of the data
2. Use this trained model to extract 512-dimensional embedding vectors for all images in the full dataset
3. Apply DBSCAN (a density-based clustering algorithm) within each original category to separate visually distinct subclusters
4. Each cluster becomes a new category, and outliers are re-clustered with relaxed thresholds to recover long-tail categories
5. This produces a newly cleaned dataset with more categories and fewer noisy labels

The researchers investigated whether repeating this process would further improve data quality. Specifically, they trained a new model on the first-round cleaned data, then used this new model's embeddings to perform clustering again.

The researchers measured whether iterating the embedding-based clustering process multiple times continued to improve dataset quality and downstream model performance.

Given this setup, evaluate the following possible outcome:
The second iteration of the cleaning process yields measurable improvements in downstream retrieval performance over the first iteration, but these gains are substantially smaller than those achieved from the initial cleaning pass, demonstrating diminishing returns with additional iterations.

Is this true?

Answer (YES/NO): NO